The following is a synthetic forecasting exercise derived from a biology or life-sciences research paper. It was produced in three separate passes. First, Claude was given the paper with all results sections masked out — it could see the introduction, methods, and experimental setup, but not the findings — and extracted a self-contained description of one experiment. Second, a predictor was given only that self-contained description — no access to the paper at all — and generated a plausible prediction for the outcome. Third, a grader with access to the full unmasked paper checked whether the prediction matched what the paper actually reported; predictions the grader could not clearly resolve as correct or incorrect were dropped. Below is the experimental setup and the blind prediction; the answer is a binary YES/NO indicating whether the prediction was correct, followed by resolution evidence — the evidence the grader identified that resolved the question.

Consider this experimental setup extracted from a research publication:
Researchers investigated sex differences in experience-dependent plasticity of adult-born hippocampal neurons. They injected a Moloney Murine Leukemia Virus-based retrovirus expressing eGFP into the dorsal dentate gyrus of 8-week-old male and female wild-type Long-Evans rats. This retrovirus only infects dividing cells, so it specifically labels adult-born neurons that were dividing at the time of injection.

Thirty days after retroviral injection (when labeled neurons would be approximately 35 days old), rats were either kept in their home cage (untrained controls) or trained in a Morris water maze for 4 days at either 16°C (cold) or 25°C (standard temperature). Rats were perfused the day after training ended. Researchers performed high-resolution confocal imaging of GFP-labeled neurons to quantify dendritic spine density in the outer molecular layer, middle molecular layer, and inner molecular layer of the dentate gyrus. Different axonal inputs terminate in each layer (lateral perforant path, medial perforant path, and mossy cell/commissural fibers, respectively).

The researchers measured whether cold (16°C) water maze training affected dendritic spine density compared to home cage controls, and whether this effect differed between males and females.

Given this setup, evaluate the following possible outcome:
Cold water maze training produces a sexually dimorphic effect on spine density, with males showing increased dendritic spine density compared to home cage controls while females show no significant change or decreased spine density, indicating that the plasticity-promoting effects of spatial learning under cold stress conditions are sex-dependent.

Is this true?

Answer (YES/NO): YES